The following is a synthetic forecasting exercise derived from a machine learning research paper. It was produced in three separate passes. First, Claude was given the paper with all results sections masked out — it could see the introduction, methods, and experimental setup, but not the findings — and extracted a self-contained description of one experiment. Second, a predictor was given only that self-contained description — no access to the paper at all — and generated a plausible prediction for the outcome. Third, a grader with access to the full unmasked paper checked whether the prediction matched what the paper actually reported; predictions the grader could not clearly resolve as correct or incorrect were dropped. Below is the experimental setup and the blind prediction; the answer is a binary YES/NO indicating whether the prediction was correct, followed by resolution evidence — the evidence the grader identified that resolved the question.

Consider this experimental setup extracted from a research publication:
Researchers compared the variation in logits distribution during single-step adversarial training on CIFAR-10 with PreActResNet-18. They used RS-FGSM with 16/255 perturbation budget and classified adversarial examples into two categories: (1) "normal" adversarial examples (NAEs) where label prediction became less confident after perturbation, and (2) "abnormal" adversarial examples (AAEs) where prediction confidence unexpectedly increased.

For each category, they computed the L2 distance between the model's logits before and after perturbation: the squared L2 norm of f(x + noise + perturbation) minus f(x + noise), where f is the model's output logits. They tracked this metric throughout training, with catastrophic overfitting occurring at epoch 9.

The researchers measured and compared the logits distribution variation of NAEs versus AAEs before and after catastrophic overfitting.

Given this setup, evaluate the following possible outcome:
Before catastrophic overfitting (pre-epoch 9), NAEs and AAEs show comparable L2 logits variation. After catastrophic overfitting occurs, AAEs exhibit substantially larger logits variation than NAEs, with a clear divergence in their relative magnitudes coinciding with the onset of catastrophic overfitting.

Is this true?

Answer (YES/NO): YES